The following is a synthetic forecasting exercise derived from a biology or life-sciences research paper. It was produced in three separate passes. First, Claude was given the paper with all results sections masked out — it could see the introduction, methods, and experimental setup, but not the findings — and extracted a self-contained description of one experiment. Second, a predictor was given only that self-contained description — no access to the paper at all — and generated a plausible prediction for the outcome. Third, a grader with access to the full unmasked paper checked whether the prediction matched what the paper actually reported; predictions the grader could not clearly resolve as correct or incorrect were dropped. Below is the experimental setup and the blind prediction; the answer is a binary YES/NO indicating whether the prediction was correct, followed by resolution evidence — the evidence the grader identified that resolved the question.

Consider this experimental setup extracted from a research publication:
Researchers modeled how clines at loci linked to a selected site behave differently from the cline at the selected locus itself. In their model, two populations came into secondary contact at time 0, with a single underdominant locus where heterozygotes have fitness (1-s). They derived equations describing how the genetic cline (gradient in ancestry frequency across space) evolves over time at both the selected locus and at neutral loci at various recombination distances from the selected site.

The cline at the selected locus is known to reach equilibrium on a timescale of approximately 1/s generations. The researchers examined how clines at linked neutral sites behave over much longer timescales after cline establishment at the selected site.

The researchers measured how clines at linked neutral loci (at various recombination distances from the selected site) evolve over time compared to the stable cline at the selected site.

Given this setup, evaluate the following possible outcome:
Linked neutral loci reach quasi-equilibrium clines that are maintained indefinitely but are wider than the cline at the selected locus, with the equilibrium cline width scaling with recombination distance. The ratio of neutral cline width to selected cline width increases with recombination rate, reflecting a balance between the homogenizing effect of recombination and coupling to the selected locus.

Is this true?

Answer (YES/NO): NO